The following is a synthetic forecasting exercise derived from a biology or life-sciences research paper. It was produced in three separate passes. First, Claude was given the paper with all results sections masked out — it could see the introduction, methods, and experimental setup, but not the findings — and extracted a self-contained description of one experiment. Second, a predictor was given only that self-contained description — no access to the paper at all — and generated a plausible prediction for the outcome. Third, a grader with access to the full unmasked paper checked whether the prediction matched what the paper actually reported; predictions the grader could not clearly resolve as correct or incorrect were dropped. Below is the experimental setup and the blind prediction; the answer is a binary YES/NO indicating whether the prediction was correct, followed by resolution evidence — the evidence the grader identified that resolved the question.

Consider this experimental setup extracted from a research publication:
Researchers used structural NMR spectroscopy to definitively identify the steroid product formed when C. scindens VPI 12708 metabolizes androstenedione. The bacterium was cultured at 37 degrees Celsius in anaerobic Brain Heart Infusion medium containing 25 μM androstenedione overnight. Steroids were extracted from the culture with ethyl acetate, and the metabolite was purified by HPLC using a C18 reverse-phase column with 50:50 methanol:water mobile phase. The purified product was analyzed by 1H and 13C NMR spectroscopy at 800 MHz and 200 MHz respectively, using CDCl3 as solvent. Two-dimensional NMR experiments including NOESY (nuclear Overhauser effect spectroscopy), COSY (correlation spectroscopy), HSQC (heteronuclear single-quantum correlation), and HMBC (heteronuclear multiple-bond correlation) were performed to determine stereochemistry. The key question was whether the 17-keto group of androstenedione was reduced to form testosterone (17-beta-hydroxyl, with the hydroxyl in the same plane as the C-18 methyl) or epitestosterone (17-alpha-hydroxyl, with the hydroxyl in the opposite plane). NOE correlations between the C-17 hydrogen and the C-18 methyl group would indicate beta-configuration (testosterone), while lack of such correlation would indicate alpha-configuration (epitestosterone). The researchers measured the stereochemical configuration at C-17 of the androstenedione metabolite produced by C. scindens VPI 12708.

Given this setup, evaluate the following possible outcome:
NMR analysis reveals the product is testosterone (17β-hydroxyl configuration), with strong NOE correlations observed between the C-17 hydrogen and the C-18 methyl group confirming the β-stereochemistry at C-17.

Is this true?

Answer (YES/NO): NO